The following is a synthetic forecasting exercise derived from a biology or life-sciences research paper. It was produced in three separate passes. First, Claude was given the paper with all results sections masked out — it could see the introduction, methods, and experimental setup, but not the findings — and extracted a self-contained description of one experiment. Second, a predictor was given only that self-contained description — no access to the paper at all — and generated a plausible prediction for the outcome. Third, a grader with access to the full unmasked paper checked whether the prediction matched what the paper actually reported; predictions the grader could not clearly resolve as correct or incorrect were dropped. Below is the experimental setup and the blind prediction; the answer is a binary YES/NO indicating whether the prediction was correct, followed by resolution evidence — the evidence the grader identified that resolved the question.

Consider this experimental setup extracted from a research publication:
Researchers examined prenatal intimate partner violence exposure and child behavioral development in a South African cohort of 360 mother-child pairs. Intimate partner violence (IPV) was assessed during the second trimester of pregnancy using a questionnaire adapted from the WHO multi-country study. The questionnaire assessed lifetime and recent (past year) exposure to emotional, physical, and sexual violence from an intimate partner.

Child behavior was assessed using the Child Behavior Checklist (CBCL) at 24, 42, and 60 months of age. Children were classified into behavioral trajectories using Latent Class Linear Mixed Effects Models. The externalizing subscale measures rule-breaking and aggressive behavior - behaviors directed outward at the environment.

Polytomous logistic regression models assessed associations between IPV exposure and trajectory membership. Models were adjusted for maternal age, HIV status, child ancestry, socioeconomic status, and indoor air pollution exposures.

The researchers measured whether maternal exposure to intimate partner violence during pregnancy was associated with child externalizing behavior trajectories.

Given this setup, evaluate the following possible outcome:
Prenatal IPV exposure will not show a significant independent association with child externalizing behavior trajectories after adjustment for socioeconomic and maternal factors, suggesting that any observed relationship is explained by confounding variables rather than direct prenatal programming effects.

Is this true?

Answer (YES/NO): YES